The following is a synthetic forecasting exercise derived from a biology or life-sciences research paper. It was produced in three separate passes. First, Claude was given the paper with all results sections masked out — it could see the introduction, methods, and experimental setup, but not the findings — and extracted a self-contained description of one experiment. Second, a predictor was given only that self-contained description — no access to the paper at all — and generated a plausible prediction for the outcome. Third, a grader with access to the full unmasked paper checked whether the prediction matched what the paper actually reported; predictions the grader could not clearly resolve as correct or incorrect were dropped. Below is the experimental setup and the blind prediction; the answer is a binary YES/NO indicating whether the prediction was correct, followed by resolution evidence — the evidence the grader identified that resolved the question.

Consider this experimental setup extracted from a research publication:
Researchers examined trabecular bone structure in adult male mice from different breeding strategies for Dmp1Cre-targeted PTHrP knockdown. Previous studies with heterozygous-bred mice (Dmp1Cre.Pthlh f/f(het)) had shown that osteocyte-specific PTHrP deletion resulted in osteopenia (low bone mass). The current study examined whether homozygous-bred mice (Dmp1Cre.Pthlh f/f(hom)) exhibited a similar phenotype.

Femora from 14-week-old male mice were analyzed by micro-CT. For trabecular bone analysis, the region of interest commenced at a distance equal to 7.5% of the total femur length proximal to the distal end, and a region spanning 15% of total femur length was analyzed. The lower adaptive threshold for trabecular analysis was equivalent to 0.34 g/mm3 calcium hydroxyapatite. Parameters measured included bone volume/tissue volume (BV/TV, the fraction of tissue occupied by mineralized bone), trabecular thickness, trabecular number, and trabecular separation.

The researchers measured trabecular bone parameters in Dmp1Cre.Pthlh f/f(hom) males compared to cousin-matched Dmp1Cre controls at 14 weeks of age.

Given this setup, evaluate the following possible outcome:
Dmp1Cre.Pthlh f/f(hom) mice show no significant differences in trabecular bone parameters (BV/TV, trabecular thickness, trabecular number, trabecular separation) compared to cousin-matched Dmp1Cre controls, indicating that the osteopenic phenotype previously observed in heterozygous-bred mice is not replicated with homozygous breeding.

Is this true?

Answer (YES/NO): NO